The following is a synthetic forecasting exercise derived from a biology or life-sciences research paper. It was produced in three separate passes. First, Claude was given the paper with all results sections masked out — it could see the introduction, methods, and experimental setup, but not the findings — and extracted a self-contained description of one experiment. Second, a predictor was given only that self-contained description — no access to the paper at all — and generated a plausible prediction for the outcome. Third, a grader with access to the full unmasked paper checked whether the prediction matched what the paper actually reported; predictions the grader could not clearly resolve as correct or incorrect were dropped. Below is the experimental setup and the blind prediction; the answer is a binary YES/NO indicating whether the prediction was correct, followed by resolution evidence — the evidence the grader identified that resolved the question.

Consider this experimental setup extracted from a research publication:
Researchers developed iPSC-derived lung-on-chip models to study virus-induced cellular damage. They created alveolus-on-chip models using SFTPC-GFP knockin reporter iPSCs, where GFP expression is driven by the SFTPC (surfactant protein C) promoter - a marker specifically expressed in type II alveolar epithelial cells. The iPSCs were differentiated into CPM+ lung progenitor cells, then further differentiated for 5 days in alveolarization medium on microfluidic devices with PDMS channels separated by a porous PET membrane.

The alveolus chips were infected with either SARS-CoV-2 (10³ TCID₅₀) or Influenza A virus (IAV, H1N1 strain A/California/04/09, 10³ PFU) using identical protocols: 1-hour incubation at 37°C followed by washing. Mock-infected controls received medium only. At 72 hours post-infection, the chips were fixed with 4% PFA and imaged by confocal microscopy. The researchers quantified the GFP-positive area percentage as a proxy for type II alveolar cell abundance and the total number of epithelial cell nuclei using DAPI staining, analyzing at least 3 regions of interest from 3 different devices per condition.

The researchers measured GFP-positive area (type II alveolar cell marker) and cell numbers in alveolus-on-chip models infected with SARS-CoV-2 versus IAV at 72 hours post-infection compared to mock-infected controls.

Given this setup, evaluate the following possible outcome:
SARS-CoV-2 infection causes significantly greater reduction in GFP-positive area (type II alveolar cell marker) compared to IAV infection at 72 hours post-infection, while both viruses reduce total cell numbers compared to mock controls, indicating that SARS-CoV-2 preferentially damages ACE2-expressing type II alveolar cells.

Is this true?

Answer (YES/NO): NO